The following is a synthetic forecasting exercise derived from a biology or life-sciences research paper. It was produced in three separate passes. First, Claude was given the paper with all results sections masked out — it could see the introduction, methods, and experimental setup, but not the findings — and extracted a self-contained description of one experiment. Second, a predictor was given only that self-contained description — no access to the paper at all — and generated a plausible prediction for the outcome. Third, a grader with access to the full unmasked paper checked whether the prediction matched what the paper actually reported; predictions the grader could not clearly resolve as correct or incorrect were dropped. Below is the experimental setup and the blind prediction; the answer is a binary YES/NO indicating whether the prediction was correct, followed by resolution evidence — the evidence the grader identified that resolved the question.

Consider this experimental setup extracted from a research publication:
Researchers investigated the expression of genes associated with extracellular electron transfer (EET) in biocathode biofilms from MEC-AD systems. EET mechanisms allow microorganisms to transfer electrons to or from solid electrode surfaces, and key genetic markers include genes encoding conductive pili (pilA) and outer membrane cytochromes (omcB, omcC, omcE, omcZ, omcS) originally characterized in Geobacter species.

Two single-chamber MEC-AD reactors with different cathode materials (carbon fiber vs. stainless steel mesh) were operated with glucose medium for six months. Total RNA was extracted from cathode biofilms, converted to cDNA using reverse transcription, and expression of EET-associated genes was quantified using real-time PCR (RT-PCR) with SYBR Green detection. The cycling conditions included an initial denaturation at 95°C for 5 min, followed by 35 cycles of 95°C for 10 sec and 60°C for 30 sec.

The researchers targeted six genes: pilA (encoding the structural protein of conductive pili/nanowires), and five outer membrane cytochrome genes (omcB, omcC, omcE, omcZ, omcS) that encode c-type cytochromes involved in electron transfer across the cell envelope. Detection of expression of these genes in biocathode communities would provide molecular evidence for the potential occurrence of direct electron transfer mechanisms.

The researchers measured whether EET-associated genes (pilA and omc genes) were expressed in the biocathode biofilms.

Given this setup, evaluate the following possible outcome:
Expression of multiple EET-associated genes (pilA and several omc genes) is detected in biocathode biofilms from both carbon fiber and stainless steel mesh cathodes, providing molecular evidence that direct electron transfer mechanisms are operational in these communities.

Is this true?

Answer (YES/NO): YES